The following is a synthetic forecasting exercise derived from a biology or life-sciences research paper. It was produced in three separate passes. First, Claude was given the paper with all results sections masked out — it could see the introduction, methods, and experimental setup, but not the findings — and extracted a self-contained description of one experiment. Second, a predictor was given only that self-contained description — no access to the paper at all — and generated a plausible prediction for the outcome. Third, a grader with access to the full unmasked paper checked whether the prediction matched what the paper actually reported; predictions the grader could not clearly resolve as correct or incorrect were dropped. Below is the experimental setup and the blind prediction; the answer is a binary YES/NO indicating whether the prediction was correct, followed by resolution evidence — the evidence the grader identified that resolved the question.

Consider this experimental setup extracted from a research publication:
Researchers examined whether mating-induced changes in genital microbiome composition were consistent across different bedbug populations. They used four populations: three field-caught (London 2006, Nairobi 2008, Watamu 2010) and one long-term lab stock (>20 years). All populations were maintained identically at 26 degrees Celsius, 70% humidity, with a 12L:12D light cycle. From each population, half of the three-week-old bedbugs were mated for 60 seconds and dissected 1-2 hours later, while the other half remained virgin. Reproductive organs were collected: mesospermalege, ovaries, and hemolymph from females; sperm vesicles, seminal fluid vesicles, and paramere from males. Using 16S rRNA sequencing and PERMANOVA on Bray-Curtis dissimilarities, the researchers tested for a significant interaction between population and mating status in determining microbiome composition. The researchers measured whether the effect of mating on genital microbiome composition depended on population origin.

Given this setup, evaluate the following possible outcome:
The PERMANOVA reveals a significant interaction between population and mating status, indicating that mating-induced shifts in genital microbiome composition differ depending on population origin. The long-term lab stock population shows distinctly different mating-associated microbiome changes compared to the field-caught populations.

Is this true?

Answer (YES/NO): NO